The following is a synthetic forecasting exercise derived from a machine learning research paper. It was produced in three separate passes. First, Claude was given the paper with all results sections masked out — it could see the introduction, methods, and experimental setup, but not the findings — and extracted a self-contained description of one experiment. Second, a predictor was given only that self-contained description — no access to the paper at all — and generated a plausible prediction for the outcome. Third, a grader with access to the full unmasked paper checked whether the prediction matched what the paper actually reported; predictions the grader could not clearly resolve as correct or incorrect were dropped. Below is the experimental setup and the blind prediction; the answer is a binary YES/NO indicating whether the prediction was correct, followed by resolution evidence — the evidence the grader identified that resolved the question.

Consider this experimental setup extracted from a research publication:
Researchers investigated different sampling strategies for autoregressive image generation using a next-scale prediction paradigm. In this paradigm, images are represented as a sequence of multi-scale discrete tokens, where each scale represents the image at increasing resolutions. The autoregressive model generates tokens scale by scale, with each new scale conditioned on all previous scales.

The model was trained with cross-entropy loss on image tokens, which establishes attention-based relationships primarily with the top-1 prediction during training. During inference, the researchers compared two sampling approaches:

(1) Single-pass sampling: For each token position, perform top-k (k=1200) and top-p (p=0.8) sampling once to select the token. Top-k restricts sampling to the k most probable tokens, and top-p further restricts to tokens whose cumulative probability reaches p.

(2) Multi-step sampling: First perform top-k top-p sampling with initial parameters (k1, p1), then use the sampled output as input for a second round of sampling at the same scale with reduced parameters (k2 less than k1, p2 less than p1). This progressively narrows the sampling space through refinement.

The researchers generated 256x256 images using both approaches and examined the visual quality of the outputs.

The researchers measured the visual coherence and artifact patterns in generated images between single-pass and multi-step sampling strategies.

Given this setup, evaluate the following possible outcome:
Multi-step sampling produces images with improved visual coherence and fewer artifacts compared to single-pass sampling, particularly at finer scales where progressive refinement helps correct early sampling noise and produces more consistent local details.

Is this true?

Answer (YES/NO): YES